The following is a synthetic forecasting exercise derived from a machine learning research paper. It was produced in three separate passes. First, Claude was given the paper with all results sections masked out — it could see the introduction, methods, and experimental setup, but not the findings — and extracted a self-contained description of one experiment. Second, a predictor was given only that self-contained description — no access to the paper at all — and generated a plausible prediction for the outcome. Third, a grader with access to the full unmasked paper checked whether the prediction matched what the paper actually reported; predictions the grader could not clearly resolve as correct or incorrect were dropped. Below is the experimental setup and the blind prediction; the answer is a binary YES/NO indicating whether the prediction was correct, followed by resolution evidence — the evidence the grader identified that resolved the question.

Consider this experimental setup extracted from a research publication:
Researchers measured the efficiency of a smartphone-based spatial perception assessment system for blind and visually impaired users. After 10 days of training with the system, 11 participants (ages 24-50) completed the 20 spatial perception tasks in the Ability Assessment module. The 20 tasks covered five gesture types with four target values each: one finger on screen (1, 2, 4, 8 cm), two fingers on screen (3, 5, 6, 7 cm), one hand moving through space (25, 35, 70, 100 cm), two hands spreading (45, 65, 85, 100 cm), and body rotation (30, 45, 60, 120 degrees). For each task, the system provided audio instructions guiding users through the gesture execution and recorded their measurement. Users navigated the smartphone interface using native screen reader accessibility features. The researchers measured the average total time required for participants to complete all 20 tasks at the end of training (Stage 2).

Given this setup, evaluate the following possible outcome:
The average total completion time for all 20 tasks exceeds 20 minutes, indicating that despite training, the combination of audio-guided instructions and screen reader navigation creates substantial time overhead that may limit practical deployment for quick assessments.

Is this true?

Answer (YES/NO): NO